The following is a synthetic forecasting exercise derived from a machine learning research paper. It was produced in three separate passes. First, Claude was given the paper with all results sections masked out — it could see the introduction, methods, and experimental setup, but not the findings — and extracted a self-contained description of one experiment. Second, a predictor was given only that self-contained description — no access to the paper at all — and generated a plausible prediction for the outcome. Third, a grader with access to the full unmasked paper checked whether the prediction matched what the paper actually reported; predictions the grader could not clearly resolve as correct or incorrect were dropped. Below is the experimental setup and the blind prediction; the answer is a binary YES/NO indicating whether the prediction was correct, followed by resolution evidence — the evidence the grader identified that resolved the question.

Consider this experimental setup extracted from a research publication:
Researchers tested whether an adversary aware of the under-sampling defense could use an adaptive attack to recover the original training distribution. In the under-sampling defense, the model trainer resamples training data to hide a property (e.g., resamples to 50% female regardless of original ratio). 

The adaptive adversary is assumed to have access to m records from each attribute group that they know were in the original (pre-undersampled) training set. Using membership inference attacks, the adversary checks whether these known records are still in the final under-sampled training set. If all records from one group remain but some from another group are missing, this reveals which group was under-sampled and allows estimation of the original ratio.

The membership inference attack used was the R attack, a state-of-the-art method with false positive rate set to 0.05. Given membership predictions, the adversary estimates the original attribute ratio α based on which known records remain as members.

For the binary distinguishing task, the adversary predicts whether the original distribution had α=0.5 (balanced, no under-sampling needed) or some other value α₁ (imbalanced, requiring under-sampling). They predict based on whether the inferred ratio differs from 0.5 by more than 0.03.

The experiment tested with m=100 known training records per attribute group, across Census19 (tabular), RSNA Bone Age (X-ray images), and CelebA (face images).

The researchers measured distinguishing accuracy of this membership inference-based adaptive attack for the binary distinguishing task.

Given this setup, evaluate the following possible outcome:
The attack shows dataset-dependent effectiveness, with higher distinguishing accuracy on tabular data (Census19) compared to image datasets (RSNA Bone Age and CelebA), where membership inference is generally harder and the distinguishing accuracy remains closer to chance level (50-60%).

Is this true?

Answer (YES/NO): NO